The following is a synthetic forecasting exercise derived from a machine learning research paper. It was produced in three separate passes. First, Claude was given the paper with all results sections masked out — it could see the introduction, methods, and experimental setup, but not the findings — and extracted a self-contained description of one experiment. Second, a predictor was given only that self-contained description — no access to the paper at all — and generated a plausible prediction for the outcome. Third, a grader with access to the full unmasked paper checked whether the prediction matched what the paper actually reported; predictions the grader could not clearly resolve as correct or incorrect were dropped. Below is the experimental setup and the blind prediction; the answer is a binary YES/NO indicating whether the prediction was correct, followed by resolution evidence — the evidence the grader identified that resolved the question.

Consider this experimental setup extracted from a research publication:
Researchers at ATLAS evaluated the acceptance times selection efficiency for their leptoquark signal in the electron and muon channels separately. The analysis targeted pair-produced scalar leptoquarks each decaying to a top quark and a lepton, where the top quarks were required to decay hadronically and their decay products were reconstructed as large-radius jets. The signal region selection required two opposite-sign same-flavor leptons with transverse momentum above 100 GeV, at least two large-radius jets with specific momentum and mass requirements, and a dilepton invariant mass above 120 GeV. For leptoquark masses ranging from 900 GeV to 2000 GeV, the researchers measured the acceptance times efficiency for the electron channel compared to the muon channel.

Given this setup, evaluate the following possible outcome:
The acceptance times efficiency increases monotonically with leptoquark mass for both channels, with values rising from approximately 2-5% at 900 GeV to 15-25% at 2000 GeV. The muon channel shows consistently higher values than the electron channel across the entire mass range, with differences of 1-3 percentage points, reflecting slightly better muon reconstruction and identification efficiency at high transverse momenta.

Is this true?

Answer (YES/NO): NO